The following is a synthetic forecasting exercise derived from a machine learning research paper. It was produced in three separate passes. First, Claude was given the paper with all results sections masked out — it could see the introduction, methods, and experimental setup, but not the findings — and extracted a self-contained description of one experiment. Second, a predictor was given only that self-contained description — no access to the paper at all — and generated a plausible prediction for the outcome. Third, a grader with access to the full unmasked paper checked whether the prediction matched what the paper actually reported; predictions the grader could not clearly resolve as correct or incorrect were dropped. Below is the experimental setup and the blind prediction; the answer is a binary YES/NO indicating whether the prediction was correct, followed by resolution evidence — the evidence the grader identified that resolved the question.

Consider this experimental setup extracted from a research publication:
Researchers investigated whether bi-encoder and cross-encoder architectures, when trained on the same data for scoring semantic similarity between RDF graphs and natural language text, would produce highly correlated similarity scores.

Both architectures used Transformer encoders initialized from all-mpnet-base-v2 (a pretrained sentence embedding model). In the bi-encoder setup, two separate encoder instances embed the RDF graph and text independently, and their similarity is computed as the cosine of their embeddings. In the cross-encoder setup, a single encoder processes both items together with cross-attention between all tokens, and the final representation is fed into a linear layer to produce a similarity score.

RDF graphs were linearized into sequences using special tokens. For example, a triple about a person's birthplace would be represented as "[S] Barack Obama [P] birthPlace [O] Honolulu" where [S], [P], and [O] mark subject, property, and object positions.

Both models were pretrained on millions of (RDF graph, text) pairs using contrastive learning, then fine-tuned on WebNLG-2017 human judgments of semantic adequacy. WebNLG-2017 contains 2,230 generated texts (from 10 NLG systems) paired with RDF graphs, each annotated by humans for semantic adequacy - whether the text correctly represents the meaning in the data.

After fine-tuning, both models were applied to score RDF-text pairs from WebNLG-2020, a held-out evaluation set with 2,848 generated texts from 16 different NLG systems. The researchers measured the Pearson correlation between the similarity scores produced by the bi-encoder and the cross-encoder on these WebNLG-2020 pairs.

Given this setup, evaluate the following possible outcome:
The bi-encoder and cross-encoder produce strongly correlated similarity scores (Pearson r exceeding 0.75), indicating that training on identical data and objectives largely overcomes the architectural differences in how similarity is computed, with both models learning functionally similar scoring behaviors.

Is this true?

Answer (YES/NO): NO